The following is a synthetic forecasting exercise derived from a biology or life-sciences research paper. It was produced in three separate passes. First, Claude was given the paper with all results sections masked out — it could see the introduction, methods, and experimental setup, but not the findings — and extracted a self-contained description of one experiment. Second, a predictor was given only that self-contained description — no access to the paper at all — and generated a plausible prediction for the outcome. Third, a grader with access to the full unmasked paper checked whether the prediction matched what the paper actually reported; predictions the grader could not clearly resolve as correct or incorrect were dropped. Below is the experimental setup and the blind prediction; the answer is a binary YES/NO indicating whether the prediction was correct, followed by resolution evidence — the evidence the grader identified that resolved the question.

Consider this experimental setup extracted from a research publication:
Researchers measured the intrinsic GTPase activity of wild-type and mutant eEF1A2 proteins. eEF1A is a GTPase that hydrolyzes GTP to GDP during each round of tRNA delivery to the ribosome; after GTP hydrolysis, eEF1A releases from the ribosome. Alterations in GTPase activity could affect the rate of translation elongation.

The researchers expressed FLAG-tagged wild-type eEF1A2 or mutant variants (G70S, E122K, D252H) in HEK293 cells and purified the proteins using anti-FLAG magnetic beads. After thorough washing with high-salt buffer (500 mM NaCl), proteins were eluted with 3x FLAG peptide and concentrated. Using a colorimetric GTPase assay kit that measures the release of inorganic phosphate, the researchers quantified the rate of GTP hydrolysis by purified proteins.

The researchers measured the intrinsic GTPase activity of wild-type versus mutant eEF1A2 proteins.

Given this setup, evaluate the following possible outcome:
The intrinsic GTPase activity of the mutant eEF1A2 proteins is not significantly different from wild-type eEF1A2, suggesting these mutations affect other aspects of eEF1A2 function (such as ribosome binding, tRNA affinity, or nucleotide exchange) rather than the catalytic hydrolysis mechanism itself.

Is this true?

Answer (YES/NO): YES